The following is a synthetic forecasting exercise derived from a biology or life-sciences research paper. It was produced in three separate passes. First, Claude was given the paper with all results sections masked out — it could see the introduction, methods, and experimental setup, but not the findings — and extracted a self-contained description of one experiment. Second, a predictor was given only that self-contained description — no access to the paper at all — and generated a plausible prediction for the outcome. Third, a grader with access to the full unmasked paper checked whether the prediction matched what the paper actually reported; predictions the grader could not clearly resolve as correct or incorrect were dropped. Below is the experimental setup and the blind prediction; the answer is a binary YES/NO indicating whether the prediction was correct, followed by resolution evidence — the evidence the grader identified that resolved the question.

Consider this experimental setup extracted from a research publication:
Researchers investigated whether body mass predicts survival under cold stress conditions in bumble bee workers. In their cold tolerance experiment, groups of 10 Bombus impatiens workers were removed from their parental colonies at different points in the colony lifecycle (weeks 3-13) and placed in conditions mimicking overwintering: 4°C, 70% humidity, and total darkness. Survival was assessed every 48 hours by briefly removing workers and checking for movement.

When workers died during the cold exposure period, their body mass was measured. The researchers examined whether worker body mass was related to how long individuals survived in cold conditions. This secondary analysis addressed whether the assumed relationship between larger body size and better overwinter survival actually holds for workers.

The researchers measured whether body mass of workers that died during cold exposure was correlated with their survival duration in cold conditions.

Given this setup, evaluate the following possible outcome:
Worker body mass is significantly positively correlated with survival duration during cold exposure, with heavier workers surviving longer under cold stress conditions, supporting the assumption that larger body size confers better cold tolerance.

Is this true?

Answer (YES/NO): NO